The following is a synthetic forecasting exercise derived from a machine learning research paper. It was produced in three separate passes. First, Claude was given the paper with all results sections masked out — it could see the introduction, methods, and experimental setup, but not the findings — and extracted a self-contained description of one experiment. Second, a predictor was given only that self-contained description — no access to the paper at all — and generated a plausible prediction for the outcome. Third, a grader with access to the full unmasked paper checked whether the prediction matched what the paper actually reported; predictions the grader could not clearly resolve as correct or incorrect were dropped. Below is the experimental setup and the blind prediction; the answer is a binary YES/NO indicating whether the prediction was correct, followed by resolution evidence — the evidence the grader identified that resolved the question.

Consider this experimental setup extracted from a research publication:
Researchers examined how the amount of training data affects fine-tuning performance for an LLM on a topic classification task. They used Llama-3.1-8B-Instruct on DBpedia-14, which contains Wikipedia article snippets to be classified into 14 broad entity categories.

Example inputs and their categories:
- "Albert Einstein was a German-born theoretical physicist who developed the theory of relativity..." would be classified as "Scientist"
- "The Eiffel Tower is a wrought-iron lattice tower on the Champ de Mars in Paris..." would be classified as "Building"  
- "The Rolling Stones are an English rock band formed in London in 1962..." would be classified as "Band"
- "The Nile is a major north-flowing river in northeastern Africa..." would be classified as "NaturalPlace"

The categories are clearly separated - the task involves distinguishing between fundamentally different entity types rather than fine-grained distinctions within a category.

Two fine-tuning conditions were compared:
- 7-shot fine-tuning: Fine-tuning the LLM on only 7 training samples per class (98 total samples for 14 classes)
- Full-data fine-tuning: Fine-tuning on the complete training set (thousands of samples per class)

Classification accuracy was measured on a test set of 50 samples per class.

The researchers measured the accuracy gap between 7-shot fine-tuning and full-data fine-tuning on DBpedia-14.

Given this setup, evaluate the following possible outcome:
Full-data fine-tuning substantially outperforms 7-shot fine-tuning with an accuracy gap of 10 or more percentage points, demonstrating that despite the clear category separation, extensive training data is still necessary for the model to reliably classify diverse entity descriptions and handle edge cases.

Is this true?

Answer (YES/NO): NO